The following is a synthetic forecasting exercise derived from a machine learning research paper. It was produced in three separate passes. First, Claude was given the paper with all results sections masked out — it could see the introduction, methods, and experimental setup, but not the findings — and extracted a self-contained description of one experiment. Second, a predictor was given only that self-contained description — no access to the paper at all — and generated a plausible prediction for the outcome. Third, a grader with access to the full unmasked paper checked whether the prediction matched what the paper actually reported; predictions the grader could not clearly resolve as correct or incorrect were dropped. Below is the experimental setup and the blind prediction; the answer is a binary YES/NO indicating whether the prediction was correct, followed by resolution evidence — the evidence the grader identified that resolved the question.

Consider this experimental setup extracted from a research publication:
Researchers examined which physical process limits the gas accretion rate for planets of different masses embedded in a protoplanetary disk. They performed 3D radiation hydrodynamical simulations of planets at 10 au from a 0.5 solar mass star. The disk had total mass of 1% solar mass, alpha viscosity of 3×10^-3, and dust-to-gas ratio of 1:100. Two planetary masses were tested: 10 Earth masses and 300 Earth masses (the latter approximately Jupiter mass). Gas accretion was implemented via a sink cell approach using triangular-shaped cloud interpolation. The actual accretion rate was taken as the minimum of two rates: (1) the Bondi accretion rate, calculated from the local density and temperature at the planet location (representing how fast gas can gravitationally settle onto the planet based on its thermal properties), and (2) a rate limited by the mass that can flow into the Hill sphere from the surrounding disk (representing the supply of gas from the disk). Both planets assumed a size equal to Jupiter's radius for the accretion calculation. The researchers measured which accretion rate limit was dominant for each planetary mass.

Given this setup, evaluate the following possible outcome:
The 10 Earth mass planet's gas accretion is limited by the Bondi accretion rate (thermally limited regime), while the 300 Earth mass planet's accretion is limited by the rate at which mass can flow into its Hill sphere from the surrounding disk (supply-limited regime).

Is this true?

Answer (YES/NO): YES